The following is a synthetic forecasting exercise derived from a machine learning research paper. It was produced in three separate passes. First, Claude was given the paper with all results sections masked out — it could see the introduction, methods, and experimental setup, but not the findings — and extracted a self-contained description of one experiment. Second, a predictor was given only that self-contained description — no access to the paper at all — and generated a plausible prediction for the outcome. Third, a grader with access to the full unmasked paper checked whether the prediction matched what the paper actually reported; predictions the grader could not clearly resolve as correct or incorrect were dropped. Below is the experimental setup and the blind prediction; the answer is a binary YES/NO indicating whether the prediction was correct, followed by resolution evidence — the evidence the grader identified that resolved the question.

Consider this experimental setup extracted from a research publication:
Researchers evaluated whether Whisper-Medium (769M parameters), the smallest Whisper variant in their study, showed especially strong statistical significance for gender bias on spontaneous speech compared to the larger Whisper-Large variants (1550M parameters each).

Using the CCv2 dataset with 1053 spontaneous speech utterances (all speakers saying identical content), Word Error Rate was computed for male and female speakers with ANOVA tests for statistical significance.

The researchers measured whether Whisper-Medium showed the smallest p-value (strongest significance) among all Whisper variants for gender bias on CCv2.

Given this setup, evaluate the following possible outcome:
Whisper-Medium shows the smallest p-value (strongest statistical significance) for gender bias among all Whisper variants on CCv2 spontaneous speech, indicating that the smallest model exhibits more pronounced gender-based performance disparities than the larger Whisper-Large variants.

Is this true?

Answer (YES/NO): YES